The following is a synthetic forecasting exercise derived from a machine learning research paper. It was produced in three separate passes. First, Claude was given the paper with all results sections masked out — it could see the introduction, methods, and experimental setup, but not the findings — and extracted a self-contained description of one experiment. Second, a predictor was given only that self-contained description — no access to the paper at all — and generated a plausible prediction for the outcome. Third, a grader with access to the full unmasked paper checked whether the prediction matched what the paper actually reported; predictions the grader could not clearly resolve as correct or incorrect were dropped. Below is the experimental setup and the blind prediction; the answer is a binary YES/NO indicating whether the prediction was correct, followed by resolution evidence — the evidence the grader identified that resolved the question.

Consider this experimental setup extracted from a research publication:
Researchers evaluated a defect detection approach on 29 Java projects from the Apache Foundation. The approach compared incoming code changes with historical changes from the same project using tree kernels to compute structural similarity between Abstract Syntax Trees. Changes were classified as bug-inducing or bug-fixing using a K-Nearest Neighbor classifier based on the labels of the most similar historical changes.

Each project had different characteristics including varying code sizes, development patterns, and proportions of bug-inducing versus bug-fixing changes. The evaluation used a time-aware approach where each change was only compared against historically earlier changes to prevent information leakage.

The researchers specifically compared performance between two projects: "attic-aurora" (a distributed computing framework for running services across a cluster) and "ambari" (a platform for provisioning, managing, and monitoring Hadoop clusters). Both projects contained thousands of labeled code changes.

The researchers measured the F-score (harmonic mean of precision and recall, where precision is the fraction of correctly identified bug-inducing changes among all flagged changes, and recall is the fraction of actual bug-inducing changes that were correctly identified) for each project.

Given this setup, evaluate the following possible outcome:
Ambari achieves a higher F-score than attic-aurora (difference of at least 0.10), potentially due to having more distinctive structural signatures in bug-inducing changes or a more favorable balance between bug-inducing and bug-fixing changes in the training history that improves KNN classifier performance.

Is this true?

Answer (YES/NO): NO